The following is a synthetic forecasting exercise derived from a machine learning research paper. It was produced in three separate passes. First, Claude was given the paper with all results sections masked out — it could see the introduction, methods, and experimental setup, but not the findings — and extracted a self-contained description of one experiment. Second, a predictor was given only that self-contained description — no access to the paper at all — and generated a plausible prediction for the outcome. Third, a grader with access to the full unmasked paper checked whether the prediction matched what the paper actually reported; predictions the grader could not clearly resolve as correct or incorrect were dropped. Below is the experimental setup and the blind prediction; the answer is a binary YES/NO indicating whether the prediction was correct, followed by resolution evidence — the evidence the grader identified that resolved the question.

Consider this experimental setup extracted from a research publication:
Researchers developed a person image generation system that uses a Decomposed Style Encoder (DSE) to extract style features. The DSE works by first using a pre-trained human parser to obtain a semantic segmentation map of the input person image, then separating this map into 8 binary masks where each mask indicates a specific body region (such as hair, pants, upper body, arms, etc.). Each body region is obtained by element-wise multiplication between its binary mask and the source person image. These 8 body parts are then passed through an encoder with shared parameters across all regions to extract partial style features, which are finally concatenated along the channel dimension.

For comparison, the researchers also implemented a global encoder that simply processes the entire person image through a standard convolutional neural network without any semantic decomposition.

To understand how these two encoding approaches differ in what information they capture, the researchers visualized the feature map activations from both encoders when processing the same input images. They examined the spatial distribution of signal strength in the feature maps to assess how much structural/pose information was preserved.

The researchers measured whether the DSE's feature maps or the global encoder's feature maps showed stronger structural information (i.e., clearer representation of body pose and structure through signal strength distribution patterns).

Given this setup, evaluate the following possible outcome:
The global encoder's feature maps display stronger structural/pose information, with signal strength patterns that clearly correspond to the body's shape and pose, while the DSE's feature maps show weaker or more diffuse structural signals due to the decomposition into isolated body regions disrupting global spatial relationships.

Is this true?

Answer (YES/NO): YES